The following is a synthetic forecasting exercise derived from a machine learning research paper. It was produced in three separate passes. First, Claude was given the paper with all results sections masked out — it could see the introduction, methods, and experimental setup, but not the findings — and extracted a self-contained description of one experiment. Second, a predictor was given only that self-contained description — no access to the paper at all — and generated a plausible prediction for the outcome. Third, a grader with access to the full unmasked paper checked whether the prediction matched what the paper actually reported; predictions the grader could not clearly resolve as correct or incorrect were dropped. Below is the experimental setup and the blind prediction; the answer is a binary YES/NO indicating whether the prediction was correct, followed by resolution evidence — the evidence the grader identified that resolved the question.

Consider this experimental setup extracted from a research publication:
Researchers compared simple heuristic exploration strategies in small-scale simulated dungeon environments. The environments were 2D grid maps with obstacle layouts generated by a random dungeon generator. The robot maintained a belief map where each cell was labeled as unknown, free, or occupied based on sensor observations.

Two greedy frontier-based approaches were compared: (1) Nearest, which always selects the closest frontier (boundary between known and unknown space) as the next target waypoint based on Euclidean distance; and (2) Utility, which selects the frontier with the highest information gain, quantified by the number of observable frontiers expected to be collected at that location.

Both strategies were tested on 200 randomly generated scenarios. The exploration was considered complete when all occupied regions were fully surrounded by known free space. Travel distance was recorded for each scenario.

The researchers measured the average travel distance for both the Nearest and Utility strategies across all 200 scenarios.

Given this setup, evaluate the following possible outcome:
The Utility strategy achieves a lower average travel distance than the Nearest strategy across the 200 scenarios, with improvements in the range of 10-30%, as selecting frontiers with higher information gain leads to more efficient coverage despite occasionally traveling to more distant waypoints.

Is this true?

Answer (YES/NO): NO